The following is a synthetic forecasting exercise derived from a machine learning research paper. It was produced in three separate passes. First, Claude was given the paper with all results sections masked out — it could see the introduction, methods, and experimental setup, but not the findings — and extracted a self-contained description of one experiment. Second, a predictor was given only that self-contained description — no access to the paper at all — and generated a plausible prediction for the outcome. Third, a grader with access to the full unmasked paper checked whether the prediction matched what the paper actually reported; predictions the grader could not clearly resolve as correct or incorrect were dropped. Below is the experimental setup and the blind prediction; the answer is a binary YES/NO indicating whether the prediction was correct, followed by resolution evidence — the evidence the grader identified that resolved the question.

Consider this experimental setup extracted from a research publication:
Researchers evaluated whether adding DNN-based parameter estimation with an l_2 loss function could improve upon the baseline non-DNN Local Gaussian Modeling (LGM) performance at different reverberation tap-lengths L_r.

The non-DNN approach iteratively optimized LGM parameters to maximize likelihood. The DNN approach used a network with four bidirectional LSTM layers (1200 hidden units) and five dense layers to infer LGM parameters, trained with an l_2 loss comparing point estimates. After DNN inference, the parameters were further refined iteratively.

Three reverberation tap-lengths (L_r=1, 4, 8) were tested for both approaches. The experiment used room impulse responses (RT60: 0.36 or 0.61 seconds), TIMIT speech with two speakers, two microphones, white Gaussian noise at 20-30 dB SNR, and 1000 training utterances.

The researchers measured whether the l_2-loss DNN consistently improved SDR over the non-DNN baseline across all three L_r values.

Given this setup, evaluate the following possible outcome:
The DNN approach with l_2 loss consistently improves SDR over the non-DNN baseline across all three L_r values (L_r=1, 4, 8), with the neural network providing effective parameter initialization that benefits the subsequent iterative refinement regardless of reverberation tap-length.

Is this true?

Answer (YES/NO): NO